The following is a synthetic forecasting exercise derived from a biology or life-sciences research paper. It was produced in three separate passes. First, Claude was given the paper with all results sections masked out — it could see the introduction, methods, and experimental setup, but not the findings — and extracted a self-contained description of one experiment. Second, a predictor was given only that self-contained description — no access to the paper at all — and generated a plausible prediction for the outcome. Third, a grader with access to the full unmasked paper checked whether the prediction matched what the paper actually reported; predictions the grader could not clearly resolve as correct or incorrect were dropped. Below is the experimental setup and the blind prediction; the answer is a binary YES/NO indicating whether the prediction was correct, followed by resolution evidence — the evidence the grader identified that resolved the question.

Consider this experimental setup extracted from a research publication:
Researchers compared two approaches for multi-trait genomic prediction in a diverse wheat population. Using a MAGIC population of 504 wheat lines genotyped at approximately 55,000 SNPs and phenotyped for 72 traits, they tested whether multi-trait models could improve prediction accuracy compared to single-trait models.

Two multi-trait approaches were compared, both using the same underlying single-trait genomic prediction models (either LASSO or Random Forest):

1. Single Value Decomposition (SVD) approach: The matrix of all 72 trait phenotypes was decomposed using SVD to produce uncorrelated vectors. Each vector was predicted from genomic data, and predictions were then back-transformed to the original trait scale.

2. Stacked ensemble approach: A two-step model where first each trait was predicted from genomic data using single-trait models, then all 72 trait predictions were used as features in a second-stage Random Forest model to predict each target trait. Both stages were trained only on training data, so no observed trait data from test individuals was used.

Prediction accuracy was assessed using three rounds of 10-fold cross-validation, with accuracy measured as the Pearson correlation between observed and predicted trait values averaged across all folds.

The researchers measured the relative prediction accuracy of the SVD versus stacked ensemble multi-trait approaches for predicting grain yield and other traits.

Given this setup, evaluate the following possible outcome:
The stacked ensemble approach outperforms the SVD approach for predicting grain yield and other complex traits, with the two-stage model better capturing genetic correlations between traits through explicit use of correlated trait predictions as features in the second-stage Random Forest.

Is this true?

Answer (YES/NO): YES